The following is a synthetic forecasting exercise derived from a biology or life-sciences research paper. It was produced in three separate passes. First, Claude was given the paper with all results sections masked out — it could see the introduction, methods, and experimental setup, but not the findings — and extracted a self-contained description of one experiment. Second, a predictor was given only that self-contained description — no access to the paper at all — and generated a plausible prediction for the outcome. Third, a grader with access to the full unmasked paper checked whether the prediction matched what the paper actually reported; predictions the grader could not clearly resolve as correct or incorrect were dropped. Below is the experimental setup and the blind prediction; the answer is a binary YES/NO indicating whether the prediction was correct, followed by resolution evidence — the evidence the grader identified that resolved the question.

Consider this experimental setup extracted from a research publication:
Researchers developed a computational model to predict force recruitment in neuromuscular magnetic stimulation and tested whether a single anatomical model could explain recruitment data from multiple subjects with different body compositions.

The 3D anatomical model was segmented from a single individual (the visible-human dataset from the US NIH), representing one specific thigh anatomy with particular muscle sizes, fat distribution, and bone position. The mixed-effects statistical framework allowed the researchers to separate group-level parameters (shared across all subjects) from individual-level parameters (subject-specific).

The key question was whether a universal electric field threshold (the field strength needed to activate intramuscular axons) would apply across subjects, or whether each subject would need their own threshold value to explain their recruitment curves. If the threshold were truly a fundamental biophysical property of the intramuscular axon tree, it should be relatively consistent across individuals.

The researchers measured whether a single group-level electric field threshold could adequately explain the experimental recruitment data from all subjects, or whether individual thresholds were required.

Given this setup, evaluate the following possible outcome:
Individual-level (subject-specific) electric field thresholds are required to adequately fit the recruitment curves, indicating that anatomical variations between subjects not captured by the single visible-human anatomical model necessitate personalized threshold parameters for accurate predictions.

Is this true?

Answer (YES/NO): NO